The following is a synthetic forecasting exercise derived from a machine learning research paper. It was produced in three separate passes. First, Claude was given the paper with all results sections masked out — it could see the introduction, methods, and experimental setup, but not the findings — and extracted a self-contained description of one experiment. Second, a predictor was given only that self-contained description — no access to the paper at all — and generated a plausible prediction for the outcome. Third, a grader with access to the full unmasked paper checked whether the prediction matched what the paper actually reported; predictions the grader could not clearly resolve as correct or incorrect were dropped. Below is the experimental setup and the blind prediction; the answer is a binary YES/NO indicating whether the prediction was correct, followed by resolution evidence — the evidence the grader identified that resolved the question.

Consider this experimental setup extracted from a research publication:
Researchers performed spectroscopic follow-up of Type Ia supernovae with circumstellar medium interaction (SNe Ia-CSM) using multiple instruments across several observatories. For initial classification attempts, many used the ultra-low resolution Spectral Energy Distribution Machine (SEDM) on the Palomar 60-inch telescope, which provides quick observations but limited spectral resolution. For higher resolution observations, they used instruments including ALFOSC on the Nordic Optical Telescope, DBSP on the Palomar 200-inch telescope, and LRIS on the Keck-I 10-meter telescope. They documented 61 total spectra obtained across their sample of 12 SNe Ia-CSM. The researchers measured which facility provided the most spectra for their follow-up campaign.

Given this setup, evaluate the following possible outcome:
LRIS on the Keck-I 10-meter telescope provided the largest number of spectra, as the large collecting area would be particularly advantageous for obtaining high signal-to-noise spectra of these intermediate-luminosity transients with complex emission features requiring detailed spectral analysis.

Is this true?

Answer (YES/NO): NO